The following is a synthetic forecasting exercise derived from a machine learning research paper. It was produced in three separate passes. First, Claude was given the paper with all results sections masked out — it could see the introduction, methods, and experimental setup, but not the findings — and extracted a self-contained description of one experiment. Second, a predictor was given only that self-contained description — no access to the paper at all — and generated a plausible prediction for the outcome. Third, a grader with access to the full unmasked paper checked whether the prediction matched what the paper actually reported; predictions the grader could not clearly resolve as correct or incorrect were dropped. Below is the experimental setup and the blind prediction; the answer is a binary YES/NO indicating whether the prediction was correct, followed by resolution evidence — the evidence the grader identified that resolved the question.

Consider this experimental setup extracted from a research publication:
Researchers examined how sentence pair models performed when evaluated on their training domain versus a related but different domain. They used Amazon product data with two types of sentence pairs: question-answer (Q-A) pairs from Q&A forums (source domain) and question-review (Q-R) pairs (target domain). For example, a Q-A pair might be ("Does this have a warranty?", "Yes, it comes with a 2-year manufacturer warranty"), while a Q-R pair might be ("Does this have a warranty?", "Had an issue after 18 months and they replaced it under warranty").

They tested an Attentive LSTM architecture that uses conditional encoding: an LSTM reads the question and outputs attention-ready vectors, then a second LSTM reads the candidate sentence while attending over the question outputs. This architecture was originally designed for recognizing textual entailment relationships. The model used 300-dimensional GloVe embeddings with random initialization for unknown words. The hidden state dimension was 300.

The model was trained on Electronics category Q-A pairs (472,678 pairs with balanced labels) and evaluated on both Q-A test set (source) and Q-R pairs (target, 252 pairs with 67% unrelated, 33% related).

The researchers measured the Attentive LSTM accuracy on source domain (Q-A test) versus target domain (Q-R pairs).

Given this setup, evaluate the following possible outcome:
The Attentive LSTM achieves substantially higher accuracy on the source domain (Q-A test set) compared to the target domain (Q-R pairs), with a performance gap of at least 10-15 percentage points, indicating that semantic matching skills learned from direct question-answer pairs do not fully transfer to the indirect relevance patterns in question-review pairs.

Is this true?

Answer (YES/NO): NO